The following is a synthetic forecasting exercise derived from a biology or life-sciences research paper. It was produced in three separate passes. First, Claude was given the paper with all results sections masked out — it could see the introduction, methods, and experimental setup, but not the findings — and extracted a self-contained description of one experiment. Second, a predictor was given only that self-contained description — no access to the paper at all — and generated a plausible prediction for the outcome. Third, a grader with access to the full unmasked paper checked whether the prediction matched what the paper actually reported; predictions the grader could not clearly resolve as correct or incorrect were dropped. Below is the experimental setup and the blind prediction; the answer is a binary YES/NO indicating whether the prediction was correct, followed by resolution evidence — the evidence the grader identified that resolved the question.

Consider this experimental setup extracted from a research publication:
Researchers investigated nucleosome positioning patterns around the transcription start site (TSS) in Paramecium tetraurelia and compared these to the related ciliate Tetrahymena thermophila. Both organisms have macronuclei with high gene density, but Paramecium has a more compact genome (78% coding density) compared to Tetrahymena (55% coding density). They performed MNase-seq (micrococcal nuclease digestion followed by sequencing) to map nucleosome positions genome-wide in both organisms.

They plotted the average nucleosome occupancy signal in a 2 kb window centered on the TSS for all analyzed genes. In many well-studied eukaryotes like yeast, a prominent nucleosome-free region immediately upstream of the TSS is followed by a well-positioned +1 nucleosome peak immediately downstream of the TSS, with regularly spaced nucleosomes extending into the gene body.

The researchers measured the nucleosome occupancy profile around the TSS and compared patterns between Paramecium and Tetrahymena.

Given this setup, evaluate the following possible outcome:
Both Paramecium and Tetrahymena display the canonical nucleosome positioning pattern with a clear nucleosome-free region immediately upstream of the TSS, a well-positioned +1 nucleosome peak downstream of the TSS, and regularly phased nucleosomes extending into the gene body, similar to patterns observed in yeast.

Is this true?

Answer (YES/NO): NO